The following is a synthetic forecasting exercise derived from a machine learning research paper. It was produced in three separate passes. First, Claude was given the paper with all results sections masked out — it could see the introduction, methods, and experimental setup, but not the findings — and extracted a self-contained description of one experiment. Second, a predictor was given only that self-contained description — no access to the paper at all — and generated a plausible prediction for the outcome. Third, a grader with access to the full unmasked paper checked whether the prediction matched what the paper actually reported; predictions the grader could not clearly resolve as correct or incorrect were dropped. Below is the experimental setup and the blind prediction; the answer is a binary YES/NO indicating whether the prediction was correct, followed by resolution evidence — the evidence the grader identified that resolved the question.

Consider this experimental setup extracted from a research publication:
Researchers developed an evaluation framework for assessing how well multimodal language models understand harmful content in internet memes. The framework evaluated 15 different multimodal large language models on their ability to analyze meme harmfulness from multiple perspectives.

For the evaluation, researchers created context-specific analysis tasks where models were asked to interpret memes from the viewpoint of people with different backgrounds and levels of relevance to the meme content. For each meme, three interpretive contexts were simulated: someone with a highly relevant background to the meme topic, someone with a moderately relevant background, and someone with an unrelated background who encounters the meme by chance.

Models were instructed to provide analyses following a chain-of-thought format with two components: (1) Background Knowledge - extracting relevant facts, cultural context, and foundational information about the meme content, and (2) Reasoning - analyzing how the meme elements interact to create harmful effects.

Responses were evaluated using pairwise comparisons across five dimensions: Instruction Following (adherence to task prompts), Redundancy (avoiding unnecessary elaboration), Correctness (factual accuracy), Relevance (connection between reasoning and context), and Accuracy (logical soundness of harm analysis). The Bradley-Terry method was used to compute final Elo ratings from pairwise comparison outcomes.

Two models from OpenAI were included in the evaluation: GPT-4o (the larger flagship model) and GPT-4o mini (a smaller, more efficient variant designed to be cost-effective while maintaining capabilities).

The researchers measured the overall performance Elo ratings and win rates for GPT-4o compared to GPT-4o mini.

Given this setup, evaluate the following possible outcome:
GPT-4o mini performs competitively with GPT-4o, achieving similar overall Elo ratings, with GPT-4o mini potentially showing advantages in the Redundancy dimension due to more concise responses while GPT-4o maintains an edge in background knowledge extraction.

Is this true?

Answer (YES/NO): NO